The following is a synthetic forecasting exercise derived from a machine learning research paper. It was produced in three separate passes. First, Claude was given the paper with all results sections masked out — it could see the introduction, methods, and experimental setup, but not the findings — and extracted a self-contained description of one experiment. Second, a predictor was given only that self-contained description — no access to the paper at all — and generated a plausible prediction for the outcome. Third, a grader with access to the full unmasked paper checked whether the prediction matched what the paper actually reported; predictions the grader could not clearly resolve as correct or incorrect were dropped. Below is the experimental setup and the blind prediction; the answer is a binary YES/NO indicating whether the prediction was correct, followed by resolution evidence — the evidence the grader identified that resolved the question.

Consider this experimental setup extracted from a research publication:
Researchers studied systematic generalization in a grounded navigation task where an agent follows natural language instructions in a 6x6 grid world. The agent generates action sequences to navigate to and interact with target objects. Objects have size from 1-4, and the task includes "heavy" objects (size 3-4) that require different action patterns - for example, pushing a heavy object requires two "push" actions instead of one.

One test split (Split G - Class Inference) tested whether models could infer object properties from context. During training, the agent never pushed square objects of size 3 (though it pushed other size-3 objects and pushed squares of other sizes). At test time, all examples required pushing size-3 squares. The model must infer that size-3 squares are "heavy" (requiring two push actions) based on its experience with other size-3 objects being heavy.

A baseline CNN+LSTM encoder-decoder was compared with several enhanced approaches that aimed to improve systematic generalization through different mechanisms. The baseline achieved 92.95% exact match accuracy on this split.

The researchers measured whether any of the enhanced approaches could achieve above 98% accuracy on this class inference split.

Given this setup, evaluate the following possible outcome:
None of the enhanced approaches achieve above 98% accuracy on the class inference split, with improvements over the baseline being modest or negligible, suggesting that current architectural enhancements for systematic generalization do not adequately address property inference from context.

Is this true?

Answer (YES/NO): NO